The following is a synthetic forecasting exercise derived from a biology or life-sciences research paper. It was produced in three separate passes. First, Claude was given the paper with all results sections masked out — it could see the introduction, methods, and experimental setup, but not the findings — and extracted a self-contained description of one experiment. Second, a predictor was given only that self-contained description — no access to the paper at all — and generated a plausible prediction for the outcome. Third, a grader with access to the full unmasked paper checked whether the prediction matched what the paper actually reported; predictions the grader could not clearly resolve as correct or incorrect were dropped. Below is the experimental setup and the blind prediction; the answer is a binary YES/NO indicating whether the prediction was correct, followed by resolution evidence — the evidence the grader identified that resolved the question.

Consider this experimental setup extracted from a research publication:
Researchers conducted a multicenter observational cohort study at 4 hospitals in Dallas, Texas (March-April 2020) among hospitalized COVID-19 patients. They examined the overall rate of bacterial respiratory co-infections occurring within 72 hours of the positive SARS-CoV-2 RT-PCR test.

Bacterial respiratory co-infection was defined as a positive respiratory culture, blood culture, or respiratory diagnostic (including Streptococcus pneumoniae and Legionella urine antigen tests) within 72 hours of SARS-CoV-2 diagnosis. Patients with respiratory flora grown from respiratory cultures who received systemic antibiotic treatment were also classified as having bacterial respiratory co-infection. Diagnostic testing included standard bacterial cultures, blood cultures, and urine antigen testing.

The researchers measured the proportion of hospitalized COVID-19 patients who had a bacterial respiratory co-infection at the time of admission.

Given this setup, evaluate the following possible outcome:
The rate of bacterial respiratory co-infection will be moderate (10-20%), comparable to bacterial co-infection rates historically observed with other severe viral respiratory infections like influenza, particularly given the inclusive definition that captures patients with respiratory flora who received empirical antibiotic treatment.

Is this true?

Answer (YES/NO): NO